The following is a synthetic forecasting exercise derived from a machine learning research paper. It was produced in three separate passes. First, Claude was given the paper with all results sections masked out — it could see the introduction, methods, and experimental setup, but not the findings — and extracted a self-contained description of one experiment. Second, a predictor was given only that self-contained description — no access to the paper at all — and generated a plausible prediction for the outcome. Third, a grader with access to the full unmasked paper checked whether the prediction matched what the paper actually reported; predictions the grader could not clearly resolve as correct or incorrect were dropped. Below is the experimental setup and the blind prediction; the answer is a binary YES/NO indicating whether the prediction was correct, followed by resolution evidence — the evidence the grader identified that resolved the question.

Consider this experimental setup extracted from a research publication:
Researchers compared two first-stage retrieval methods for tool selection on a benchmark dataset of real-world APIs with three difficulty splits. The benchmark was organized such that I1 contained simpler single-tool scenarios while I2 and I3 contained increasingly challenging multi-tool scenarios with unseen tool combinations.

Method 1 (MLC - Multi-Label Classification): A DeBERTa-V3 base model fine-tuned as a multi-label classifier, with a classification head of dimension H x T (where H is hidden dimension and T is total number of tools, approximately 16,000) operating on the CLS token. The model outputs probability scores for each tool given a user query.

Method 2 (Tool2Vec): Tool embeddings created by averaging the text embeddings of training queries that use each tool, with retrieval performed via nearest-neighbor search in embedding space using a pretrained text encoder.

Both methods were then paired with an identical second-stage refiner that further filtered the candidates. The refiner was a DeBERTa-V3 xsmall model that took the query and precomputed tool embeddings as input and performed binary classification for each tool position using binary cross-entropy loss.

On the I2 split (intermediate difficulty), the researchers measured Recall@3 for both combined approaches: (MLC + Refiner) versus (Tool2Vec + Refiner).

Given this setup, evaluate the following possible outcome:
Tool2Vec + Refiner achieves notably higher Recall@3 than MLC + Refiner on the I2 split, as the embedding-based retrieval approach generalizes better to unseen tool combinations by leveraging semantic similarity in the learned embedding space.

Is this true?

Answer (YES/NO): NO